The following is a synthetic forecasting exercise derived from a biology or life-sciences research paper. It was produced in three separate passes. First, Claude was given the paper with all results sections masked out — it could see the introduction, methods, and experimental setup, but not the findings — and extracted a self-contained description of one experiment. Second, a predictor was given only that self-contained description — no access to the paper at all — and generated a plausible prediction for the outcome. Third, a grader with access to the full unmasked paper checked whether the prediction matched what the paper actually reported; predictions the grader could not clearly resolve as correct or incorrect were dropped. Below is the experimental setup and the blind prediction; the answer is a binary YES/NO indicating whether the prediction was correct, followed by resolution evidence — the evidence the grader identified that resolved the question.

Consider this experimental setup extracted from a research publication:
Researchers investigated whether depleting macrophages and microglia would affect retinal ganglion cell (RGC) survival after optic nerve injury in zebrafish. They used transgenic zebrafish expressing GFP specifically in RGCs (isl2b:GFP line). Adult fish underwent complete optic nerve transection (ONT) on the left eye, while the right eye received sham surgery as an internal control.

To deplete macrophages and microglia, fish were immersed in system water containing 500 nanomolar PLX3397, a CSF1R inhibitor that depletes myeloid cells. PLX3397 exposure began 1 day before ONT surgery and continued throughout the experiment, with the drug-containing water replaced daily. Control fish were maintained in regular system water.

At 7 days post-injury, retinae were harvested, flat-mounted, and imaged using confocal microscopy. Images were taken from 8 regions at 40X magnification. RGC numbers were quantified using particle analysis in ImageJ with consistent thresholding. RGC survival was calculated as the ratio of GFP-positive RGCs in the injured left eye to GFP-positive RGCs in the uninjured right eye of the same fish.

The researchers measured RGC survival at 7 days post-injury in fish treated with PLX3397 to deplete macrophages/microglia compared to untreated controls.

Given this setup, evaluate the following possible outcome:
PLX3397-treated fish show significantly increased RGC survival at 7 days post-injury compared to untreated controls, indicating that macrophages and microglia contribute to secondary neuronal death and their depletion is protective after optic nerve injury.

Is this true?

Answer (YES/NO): YES